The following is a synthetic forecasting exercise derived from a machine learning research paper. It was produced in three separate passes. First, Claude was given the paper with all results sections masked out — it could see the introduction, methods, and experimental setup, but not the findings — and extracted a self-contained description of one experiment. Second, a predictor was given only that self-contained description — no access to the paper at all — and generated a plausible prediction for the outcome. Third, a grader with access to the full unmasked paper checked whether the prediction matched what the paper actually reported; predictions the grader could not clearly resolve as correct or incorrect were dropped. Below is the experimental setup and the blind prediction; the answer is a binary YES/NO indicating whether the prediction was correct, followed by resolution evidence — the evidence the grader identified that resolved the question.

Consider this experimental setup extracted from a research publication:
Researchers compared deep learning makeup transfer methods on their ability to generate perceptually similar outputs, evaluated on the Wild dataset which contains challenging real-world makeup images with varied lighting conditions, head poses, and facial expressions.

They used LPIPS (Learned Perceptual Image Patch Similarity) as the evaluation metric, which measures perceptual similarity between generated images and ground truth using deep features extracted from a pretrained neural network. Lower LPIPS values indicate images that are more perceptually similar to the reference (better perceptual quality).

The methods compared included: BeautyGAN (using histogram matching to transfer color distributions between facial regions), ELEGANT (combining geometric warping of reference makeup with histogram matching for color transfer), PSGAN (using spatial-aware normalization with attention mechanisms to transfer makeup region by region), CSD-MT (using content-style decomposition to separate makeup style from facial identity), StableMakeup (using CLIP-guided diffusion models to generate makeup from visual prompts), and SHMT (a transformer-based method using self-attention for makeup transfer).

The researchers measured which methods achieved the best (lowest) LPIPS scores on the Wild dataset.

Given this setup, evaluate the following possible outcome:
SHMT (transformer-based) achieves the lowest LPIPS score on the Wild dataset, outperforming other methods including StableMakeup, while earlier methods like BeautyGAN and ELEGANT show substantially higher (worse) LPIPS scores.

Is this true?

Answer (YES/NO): NO